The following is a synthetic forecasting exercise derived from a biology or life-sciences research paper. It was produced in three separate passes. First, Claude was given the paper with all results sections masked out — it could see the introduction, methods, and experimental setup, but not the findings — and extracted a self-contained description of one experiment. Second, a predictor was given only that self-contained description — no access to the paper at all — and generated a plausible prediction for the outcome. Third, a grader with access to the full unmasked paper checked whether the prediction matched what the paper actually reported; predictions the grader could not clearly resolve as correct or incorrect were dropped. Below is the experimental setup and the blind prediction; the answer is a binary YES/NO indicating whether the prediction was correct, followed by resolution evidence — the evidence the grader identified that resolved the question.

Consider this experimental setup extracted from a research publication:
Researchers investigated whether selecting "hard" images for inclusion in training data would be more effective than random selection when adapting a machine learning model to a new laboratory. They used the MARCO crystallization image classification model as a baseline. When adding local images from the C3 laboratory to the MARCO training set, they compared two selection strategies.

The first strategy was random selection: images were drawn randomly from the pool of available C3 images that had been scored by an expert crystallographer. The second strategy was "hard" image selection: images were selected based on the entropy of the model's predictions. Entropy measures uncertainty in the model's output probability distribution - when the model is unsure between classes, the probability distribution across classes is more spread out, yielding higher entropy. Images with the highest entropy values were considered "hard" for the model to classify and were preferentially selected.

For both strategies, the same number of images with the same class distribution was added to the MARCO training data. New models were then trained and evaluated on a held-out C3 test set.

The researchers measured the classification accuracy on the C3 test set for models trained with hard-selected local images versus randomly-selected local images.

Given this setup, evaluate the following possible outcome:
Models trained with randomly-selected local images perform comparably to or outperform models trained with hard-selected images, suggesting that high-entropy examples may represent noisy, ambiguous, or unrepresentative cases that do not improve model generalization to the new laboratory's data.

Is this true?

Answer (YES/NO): YES